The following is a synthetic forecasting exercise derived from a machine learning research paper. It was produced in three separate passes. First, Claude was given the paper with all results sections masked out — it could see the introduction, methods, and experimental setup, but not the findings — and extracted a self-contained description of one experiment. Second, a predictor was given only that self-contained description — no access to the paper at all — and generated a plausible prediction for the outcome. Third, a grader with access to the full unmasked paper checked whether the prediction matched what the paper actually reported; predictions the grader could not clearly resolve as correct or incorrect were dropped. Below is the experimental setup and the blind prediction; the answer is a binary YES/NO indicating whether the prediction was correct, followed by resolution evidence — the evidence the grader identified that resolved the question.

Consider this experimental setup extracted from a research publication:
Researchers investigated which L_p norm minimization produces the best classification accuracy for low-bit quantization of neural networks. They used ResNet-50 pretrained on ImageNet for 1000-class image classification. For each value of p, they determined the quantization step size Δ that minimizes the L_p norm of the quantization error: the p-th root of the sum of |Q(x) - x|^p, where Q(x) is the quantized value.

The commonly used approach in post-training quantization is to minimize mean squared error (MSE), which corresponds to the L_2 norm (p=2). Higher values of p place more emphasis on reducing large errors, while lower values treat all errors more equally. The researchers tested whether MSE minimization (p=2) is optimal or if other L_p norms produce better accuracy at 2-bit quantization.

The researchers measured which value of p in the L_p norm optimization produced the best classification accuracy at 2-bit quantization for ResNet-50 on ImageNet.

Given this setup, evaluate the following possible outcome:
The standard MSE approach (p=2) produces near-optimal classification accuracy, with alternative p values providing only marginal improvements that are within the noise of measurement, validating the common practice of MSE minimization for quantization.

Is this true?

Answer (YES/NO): NO